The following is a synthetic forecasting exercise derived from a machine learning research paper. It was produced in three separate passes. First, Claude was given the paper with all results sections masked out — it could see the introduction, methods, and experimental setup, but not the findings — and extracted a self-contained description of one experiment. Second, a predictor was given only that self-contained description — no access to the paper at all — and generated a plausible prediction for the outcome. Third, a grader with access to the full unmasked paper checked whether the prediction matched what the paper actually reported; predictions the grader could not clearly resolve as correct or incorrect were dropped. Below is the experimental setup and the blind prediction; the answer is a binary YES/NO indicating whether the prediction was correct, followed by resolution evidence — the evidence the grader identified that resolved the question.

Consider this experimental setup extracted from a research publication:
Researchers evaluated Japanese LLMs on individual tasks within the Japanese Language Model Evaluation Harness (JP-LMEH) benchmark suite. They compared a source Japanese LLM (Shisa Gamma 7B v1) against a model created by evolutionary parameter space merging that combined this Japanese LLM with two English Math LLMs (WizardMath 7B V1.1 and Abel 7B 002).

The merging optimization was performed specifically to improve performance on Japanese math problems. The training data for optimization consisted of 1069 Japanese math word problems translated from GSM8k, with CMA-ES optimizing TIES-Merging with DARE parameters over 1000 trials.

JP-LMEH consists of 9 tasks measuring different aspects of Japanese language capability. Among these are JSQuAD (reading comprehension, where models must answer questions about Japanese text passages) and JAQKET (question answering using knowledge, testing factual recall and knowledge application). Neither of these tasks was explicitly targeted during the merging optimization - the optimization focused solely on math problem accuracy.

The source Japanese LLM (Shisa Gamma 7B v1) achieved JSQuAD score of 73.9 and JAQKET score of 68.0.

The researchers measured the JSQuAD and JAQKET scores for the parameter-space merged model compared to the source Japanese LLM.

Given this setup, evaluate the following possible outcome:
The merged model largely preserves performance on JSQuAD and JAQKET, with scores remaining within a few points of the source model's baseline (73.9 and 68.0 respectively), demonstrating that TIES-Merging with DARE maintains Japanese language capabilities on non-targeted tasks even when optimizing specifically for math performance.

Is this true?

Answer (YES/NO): NO